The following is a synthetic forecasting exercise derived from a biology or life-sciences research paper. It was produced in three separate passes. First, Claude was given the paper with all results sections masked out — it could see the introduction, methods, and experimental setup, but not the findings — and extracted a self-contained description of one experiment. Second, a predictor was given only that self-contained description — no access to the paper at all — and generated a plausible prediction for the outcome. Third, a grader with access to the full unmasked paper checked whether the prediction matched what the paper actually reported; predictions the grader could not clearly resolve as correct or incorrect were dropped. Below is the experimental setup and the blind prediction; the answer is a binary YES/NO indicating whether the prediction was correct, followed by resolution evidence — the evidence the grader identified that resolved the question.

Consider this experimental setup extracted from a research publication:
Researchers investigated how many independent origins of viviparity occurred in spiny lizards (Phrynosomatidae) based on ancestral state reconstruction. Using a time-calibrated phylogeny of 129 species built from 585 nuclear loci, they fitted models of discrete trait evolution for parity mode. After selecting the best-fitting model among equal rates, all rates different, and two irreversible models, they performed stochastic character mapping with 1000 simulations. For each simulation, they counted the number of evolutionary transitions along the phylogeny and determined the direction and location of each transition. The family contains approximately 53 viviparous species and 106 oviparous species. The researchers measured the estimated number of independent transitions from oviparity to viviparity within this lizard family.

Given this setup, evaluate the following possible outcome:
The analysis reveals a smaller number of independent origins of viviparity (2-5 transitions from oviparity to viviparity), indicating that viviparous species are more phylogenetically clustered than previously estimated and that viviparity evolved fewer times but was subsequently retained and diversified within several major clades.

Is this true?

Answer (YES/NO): YES